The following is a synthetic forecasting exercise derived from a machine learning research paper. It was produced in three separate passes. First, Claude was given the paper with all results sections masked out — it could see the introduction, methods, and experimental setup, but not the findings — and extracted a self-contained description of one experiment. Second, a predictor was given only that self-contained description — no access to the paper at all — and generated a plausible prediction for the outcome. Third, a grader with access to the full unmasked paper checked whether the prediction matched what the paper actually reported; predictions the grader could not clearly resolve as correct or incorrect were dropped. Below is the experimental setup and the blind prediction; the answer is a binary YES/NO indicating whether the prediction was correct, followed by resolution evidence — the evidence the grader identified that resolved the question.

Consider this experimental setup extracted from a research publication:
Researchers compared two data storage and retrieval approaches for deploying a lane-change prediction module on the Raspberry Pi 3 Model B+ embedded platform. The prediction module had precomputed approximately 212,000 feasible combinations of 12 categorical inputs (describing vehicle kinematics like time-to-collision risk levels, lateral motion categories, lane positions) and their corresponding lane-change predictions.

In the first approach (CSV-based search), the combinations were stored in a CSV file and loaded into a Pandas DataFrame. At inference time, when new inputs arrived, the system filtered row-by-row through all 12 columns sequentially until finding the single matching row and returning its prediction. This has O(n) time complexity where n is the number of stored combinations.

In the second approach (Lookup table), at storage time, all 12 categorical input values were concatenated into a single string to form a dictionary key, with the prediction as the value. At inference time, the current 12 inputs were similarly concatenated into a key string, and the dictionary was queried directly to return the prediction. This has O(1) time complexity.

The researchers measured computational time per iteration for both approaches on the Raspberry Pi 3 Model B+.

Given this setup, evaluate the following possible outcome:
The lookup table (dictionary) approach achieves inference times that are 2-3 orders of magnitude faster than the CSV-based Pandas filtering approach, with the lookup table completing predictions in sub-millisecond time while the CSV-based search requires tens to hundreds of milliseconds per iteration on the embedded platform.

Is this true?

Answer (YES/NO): NO